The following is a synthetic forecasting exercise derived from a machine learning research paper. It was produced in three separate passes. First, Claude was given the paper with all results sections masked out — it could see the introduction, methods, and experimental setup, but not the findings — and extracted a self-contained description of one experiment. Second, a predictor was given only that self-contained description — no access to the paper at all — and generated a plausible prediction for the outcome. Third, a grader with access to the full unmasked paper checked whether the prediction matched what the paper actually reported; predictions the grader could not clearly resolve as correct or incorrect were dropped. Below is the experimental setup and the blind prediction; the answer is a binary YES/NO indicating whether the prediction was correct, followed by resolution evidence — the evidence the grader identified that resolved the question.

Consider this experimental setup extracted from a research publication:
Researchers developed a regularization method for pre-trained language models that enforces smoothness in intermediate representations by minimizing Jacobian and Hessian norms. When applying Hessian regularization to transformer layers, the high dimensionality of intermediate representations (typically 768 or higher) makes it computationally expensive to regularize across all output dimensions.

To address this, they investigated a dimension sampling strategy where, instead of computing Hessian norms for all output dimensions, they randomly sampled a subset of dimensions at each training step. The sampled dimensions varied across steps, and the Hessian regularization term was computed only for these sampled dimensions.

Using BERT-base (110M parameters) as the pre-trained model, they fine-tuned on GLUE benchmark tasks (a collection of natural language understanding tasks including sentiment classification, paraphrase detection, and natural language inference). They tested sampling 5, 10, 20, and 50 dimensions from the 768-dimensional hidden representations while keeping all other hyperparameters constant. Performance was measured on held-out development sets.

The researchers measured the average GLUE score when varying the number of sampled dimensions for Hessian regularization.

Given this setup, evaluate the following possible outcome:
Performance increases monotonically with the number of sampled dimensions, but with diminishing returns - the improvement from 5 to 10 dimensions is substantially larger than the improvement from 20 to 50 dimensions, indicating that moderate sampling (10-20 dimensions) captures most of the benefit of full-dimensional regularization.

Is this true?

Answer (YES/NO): NO